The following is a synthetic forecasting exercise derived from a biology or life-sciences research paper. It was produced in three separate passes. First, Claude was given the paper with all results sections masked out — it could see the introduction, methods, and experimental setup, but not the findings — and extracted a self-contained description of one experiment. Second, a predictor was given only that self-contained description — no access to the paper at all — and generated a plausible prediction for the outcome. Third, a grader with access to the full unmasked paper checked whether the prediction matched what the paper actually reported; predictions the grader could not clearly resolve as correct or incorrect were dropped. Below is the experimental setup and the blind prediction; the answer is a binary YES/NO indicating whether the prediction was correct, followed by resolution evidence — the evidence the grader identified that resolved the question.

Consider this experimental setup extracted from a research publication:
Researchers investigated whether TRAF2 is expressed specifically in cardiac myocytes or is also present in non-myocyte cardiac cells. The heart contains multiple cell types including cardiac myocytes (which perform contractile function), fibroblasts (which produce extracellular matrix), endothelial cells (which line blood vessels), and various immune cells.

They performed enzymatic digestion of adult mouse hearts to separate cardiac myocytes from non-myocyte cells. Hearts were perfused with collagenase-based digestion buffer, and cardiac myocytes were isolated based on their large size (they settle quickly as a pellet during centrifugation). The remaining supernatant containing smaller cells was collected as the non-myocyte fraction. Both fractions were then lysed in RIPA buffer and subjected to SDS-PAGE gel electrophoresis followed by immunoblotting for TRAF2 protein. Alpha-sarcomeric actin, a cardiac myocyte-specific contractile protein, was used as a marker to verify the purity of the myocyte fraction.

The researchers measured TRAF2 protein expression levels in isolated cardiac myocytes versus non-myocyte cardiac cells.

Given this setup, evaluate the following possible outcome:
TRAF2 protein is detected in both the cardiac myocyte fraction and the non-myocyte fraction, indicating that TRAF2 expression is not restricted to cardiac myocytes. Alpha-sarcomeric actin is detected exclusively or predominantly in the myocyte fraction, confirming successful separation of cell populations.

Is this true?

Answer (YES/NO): YES